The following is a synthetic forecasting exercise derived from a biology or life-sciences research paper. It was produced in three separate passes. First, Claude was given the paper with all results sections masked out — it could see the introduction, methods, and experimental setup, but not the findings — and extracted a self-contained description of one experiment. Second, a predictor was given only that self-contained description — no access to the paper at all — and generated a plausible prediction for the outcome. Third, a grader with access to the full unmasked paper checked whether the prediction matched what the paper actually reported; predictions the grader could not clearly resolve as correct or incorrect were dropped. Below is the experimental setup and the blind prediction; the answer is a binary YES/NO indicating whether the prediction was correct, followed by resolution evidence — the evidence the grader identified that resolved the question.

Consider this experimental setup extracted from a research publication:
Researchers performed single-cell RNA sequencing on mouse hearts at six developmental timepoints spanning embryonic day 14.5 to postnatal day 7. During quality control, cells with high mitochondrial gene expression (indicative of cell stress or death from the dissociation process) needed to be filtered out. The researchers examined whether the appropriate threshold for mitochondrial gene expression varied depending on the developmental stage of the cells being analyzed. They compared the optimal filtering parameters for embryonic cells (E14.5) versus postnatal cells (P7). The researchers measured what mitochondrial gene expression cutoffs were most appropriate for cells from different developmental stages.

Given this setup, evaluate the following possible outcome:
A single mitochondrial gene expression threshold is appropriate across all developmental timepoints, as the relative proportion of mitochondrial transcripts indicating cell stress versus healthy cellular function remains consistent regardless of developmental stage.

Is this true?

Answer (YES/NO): NO